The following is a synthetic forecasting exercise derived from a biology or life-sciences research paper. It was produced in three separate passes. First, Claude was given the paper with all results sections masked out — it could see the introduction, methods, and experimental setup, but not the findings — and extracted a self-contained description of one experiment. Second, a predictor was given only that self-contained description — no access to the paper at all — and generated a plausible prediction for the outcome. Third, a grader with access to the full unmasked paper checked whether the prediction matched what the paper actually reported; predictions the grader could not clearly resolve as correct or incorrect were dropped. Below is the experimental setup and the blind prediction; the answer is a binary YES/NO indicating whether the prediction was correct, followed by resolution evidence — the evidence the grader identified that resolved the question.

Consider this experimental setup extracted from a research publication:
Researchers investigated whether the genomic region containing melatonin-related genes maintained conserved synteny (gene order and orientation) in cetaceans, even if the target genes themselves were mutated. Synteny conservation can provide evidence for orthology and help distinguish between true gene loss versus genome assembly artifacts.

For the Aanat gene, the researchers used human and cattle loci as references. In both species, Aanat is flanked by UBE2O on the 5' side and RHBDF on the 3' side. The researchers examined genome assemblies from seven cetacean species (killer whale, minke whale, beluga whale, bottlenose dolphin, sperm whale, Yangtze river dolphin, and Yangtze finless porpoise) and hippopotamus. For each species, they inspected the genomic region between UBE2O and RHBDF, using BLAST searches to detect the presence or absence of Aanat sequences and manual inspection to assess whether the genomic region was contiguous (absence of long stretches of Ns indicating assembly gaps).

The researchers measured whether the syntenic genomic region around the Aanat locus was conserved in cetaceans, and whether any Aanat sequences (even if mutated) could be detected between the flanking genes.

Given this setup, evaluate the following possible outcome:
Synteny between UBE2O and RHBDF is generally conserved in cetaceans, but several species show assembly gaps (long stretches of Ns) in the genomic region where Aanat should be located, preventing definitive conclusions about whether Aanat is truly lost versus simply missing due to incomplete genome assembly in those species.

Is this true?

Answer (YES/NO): NO